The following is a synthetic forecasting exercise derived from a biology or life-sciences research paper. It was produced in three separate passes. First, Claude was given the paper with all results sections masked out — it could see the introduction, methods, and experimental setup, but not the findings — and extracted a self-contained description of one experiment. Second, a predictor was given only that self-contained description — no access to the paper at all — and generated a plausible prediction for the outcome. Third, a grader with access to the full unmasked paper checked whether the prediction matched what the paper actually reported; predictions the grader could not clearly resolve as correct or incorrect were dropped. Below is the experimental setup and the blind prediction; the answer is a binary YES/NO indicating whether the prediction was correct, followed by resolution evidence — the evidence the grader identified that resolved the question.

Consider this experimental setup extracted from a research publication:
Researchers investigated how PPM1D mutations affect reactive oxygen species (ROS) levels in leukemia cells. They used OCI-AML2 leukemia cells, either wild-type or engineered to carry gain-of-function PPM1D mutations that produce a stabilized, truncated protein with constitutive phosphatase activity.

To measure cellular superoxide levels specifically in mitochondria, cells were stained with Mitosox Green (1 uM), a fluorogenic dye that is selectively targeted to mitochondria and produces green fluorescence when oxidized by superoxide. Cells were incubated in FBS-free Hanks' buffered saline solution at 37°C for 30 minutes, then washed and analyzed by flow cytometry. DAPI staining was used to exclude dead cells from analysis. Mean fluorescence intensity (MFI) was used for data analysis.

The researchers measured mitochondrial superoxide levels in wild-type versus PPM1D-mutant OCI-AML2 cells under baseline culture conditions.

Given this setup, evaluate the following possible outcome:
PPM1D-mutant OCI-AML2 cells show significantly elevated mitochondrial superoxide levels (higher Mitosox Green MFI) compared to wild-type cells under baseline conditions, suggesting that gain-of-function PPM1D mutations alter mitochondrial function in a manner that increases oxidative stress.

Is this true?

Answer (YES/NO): YES